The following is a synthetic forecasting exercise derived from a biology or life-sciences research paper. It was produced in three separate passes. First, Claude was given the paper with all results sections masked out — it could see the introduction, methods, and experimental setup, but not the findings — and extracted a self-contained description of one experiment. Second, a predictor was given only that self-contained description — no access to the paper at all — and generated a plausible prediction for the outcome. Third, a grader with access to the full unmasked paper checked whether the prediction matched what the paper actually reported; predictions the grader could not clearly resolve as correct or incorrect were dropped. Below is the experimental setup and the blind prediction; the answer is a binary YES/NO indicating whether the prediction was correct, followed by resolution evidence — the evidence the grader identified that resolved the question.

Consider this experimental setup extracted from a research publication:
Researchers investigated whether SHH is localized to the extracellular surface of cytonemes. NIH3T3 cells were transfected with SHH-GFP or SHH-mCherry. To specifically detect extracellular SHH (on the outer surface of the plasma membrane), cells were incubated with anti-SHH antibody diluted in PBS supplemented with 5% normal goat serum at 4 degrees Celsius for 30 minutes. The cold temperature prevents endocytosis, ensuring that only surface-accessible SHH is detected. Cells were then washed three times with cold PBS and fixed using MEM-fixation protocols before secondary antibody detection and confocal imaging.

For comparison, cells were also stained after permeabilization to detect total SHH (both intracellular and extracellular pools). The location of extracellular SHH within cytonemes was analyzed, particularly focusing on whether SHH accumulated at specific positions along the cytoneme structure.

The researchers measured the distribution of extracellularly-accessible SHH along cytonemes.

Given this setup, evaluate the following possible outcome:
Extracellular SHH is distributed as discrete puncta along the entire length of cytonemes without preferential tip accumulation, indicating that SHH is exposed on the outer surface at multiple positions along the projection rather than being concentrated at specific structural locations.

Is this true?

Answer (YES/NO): NO